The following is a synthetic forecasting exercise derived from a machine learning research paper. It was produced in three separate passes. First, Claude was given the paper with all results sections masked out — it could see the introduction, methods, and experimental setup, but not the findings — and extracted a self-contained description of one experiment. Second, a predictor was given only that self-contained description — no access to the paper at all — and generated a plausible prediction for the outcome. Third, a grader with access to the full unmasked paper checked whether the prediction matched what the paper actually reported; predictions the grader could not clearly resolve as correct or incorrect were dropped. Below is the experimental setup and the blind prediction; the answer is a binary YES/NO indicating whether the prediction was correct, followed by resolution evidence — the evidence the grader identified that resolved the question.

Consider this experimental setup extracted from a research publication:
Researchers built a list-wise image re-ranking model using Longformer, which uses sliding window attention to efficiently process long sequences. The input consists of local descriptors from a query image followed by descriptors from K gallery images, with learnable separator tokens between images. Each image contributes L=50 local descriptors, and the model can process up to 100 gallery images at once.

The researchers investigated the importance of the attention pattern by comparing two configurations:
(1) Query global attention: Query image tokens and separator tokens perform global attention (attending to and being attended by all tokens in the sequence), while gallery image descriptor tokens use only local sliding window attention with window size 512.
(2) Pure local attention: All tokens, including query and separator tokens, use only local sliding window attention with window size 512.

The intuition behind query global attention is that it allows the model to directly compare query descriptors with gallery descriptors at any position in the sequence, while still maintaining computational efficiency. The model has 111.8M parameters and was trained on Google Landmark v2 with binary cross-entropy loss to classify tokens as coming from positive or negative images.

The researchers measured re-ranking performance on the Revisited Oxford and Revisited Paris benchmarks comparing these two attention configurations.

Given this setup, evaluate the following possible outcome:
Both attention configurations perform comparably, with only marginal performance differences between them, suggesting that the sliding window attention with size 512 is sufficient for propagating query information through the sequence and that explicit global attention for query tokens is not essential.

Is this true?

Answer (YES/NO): NO